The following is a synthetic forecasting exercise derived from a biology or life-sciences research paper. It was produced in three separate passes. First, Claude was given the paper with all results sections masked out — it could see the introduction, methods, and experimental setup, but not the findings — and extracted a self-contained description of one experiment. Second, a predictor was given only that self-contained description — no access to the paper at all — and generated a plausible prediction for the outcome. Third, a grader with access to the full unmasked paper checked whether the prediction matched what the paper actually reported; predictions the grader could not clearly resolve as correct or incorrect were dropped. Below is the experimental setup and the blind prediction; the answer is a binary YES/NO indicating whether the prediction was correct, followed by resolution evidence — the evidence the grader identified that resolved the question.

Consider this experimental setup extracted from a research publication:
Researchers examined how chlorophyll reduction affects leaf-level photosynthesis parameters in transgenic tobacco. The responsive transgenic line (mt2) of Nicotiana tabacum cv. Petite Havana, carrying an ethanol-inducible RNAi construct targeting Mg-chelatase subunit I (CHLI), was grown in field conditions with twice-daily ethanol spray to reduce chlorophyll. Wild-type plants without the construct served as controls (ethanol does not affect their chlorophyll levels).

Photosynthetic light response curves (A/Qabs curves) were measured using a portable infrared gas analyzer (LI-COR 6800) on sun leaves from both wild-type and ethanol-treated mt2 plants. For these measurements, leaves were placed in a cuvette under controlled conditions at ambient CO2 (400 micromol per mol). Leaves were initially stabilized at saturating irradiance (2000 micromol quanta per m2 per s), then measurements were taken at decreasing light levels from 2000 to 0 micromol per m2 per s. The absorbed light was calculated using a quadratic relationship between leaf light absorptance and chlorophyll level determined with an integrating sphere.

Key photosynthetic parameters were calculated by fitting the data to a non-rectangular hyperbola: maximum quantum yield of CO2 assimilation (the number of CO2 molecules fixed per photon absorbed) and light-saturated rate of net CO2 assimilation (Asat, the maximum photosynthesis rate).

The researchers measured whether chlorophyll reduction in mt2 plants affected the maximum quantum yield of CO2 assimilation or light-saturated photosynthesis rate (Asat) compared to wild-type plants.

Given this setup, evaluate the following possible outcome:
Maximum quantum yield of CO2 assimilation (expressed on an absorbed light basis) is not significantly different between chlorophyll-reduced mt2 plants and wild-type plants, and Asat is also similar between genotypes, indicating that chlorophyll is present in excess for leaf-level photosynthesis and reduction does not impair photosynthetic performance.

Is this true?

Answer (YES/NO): NO